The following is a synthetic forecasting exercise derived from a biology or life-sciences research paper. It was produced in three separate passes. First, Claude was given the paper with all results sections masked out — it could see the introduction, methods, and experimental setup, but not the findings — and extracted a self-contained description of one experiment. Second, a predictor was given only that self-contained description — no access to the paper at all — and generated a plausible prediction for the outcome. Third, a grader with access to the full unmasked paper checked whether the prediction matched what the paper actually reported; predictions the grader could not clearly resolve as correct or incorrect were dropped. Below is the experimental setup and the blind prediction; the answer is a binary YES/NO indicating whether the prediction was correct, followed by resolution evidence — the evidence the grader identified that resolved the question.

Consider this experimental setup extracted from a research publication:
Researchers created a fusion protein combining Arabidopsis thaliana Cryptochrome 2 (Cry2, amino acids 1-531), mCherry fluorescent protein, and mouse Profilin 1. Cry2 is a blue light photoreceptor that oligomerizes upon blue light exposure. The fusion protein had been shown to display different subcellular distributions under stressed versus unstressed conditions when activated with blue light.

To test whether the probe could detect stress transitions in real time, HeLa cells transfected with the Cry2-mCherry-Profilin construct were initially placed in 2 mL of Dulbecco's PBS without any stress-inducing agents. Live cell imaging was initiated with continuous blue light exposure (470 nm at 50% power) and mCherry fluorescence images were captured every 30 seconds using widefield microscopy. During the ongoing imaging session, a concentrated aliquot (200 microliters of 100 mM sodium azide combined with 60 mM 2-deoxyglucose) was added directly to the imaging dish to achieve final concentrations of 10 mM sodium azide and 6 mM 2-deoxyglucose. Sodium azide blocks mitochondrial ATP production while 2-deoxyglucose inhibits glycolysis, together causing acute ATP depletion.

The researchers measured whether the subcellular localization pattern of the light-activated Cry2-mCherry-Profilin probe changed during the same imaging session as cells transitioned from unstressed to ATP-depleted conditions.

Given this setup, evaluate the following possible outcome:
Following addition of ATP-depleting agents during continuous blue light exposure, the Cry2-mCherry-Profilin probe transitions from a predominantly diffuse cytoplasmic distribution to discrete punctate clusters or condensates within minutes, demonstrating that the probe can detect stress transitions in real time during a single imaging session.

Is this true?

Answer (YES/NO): NO